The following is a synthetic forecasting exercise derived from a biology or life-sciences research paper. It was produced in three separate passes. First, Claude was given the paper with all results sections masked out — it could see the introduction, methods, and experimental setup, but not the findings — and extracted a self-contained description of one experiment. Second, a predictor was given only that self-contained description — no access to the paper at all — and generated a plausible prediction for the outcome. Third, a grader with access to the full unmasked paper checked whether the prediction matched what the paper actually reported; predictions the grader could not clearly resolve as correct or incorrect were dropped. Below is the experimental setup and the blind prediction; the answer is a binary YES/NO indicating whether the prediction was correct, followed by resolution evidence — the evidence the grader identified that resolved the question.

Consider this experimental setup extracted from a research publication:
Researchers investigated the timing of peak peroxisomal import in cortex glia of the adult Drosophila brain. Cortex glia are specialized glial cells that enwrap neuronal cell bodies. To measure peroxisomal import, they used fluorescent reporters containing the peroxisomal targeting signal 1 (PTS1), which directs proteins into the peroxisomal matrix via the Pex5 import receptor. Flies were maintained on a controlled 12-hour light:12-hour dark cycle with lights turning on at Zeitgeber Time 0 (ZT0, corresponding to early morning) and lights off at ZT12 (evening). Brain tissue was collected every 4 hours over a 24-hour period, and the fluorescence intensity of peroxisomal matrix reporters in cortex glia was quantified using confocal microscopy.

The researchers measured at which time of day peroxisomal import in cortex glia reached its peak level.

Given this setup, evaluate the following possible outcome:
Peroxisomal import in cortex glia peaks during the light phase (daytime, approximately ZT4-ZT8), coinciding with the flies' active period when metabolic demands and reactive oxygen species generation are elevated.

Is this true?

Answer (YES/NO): NO